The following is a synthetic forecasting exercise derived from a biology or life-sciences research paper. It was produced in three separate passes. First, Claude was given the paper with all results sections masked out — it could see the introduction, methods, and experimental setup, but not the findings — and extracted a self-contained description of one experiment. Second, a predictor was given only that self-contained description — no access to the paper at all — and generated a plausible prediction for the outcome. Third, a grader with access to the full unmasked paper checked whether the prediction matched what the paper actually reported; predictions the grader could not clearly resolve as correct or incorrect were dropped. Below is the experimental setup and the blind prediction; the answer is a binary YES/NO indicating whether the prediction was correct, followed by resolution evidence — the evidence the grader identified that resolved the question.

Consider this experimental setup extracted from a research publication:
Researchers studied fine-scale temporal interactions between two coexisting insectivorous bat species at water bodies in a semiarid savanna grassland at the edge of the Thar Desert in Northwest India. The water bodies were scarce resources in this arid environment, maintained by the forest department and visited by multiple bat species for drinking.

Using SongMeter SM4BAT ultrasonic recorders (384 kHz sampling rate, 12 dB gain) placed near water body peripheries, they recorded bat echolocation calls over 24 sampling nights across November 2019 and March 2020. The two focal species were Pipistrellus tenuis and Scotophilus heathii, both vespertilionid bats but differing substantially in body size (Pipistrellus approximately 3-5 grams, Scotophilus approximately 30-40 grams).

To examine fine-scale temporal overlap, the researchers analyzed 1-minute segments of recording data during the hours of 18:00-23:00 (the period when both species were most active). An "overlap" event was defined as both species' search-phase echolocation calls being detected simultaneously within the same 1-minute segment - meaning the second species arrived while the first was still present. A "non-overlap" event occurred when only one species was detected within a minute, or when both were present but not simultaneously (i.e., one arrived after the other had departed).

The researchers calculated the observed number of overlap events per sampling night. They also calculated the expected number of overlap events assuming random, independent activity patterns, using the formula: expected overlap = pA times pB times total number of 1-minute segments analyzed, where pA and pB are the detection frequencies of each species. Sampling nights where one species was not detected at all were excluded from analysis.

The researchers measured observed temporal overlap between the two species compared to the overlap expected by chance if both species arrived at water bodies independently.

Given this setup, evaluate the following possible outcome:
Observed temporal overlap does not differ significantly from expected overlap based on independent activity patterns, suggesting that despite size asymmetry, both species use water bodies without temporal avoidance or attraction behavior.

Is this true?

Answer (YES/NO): NO